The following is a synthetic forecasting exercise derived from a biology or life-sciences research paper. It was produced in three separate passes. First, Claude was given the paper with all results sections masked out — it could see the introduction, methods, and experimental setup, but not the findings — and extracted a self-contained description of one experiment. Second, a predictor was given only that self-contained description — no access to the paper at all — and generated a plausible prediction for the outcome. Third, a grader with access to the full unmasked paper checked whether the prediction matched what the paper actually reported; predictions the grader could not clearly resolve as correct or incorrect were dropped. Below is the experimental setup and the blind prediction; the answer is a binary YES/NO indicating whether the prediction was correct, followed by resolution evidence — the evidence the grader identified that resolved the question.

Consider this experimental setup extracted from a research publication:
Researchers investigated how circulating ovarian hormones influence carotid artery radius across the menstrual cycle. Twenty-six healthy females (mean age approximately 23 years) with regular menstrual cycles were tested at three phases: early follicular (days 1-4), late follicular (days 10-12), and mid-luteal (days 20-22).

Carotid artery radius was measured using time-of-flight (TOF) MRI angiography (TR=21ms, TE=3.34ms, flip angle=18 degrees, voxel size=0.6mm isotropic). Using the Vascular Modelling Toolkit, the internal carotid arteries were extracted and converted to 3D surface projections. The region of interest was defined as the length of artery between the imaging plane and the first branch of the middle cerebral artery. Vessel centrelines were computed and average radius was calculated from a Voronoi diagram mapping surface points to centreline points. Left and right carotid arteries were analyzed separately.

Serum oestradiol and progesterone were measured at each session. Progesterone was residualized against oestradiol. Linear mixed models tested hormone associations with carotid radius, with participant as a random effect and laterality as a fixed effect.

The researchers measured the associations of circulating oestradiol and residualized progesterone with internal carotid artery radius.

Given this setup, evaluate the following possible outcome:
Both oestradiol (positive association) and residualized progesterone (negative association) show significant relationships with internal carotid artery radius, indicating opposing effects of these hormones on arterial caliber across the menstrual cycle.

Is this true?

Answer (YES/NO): NO